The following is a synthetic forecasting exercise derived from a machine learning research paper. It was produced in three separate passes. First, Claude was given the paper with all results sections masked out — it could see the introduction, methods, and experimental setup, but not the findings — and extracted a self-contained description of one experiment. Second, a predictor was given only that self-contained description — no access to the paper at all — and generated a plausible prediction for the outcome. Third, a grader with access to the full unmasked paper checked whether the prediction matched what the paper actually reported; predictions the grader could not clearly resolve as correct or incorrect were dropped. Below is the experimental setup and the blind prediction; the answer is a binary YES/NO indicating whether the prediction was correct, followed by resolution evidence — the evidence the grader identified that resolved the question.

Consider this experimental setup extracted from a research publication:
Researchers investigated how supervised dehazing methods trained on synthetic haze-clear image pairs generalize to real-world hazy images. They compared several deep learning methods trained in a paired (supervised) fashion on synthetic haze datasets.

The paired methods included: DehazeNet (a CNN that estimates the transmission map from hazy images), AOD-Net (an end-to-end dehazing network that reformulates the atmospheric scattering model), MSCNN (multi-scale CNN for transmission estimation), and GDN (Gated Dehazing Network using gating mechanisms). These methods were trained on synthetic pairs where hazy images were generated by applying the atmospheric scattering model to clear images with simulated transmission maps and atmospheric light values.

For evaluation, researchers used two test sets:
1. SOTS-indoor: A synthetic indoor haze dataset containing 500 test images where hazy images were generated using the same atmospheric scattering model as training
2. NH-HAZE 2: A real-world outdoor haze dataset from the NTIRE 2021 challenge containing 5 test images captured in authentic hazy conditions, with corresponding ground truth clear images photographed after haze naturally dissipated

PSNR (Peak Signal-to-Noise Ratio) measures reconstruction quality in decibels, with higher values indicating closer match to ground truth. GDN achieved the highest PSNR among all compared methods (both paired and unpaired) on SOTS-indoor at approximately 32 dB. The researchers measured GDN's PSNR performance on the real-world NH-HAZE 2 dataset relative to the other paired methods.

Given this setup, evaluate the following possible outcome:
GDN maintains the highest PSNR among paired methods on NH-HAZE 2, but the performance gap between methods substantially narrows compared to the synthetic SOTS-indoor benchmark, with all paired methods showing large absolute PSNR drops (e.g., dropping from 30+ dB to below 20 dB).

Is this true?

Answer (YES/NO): NO